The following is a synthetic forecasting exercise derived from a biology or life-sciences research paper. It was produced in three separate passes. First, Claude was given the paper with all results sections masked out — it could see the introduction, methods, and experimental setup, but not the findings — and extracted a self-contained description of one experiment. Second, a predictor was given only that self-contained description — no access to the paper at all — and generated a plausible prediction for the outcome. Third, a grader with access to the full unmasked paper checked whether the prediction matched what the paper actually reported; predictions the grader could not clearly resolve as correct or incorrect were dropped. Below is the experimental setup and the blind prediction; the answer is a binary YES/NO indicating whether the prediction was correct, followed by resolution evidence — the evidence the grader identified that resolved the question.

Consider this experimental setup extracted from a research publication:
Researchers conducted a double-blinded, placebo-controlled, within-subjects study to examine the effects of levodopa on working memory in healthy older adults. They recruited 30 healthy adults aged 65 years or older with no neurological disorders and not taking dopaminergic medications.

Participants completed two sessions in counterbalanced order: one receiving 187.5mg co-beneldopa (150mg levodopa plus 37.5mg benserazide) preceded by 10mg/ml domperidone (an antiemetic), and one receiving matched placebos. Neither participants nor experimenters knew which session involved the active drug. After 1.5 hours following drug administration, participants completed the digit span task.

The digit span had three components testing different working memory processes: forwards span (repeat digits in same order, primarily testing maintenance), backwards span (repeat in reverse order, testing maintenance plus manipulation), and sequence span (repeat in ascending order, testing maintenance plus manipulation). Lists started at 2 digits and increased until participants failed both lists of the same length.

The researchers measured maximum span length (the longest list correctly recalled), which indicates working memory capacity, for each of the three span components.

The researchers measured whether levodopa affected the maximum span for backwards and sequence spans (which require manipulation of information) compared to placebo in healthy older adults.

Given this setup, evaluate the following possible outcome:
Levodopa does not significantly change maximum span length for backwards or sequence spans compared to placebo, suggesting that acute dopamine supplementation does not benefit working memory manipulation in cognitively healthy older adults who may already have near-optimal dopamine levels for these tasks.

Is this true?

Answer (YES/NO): YES